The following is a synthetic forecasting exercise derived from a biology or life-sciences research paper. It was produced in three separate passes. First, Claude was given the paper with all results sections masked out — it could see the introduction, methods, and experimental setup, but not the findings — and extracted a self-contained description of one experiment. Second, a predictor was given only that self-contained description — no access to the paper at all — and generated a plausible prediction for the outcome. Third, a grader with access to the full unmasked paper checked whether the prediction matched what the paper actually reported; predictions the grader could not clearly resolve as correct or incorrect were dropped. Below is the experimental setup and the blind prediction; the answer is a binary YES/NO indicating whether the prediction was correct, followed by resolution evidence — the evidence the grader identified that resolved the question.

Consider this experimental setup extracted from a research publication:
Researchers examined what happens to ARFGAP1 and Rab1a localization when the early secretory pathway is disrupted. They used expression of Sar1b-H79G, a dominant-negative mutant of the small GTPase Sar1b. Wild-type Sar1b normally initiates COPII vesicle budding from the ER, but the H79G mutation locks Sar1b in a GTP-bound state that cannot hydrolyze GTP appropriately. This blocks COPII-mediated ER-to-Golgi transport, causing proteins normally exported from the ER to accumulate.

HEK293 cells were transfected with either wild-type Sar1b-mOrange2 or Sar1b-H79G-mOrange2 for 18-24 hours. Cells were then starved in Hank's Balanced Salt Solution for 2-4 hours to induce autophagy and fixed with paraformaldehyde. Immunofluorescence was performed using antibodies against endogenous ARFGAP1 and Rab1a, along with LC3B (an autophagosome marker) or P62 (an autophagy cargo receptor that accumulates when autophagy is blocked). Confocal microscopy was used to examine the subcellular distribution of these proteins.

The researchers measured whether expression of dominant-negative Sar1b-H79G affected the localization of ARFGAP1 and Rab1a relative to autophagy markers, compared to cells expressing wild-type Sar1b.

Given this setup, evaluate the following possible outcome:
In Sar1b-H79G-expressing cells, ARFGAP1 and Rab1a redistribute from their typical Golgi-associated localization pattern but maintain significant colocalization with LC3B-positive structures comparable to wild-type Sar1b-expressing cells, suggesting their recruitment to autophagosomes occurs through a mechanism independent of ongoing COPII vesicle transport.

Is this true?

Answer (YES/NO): NO